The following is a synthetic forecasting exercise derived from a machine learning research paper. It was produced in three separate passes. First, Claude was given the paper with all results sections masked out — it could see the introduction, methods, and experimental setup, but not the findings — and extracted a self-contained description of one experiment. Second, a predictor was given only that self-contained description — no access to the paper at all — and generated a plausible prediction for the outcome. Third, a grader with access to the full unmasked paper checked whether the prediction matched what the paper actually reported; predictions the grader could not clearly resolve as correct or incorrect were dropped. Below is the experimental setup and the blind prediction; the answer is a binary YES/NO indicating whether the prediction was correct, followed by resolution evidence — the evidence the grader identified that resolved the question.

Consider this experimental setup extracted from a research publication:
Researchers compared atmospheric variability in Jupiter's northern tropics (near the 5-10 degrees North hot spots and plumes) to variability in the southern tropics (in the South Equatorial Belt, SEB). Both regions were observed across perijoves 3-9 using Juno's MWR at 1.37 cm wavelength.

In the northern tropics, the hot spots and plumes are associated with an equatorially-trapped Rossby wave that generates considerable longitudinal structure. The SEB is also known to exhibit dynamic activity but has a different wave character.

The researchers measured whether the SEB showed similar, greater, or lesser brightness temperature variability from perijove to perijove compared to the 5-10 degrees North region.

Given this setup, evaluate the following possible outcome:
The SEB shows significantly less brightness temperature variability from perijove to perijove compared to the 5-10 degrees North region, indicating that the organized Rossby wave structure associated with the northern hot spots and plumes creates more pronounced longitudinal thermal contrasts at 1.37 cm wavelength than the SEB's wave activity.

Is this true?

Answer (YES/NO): YES